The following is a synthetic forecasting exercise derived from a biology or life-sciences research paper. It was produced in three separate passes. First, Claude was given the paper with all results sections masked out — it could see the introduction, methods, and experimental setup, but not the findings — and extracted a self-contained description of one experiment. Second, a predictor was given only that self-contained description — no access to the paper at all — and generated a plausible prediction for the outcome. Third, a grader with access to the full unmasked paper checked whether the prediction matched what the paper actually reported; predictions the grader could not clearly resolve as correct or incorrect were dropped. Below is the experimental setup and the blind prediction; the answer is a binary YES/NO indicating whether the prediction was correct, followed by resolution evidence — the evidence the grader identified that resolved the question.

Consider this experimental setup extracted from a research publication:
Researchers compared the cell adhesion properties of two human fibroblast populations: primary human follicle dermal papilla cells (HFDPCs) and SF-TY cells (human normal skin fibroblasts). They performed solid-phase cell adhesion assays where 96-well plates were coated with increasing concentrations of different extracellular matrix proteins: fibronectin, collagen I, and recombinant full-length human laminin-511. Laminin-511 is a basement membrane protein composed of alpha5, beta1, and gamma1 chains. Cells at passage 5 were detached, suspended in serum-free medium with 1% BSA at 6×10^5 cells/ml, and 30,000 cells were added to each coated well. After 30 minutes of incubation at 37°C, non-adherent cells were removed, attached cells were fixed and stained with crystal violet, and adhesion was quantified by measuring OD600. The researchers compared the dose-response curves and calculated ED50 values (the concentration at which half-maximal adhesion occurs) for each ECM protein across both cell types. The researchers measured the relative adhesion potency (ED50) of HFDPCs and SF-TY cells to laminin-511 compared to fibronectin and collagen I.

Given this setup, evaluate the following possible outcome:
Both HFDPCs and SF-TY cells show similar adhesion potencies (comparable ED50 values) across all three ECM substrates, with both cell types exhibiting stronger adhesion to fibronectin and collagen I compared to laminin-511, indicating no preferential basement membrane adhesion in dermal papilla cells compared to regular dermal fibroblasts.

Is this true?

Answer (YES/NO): NO